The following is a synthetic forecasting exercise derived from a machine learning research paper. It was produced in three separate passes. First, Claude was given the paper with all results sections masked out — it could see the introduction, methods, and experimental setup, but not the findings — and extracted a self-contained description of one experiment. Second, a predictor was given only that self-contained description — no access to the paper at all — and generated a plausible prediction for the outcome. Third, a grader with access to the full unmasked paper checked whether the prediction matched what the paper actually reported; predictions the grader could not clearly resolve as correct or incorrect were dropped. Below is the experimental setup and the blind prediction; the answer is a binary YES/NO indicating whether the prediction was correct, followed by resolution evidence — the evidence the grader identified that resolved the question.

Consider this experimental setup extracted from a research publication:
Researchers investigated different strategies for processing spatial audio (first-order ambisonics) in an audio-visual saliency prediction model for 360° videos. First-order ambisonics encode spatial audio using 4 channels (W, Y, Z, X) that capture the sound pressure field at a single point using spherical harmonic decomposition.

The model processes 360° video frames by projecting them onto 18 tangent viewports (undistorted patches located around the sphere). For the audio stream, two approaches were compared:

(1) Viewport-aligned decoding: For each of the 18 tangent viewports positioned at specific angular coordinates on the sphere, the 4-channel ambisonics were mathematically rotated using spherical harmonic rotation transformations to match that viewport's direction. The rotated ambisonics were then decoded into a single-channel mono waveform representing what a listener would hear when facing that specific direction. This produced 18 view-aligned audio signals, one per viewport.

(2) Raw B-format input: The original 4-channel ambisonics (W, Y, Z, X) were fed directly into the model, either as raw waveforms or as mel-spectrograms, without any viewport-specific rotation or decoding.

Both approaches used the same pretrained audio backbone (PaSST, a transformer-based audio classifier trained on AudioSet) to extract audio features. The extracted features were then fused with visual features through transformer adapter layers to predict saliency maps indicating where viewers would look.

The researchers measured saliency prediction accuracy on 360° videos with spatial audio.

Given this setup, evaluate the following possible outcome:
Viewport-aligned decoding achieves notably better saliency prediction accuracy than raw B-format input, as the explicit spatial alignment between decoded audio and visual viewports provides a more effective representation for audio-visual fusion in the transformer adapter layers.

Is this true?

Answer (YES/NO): NO